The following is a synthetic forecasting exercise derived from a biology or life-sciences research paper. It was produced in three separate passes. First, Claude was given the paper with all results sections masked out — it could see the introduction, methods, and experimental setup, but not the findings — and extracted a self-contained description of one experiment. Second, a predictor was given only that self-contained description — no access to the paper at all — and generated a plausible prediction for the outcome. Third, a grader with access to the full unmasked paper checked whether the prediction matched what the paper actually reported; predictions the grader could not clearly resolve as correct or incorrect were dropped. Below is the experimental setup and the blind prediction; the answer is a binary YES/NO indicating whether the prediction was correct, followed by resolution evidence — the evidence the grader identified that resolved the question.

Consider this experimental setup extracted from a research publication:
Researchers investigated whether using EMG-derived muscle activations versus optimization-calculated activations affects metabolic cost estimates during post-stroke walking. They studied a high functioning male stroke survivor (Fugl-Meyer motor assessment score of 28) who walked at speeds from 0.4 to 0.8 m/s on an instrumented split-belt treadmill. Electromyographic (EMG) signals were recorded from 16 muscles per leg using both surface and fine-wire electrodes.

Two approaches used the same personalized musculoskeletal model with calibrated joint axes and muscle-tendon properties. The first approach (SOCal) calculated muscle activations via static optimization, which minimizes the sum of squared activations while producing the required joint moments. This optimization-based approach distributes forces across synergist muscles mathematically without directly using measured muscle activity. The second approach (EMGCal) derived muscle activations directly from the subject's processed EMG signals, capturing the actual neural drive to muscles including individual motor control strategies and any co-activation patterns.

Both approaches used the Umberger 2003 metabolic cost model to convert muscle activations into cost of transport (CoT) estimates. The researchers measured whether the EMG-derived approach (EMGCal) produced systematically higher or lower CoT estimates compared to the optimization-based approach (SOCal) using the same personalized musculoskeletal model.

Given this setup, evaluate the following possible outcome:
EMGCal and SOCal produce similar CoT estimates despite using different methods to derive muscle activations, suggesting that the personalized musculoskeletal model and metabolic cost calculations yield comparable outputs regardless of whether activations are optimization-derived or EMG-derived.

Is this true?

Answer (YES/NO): NO